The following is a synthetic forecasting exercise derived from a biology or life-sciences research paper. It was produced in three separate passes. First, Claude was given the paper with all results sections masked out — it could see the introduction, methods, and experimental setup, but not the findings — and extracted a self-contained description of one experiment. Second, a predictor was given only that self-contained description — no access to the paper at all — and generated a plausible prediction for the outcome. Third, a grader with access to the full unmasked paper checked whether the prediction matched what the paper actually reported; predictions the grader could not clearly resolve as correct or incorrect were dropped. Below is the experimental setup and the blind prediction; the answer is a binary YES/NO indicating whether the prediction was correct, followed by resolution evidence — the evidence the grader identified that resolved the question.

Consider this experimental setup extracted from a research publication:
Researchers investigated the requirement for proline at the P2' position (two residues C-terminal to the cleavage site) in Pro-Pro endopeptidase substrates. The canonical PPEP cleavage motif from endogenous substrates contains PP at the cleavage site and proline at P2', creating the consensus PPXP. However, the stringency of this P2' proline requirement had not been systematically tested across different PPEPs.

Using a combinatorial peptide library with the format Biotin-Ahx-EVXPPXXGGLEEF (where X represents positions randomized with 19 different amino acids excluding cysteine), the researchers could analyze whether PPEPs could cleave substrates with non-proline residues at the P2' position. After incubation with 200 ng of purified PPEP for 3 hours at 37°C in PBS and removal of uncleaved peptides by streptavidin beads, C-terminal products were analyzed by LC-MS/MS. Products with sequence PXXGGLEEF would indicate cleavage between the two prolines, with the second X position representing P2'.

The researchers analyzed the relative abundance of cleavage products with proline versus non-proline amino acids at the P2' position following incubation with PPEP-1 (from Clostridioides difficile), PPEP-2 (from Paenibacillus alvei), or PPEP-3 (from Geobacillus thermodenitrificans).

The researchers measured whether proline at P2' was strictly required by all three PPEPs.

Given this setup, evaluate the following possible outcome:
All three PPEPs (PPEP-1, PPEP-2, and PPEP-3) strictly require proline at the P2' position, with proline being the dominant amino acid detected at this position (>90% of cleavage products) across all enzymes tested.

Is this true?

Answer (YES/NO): NO